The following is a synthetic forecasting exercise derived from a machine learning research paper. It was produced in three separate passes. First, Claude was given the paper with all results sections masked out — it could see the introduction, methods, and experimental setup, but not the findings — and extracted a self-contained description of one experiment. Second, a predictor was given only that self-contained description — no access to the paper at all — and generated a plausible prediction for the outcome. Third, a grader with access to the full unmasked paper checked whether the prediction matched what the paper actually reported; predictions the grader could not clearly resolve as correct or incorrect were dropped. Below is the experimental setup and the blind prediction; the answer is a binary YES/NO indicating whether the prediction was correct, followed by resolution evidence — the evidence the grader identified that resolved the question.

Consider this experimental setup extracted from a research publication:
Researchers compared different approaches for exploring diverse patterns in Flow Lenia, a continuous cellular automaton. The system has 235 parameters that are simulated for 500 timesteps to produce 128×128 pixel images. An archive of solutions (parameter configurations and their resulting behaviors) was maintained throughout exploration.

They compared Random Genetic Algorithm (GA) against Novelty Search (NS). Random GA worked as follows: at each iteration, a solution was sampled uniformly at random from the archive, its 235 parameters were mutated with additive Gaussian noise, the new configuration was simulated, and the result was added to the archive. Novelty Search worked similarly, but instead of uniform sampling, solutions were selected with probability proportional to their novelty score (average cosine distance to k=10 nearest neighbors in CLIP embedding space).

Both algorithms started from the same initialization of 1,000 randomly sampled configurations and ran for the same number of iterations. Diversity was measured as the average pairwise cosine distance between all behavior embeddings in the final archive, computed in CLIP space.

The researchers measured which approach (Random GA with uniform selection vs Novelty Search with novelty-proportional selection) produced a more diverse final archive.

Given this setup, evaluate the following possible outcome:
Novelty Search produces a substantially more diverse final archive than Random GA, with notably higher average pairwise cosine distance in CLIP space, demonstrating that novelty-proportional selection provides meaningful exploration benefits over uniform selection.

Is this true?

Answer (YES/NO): NO